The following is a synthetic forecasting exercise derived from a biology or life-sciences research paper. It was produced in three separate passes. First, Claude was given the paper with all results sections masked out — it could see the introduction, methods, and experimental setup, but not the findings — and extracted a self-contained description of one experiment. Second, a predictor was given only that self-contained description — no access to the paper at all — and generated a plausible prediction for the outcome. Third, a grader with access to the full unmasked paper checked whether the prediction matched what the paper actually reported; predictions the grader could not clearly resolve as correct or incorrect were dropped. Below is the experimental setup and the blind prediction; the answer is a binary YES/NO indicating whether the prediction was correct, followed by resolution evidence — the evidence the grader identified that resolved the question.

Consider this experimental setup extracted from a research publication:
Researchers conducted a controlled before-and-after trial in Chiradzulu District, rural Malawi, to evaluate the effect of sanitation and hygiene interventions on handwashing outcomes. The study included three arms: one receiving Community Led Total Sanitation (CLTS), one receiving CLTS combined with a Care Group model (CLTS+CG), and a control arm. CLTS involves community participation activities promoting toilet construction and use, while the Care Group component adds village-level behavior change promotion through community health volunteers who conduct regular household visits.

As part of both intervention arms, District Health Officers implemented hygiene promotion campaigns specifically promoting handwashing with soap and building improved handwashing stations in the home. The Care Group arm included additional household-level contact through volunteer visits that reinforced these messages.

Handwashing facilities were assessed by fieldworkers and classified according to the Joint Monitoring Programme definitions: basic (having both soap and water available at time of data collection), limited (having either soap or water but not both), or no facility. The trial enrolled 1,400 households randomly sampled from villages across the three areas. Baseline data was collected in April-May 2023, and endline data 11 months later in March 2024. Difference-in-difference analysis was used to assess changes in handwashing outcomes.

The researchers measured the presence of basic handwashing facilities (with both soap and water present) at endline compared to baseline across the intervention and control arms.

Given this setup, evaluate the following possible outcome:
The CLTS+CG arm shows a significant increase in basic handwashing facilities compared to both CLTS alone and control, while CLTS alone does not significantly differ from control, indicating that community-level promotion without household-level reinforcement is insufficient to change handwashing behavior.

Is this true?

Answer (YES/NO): YES